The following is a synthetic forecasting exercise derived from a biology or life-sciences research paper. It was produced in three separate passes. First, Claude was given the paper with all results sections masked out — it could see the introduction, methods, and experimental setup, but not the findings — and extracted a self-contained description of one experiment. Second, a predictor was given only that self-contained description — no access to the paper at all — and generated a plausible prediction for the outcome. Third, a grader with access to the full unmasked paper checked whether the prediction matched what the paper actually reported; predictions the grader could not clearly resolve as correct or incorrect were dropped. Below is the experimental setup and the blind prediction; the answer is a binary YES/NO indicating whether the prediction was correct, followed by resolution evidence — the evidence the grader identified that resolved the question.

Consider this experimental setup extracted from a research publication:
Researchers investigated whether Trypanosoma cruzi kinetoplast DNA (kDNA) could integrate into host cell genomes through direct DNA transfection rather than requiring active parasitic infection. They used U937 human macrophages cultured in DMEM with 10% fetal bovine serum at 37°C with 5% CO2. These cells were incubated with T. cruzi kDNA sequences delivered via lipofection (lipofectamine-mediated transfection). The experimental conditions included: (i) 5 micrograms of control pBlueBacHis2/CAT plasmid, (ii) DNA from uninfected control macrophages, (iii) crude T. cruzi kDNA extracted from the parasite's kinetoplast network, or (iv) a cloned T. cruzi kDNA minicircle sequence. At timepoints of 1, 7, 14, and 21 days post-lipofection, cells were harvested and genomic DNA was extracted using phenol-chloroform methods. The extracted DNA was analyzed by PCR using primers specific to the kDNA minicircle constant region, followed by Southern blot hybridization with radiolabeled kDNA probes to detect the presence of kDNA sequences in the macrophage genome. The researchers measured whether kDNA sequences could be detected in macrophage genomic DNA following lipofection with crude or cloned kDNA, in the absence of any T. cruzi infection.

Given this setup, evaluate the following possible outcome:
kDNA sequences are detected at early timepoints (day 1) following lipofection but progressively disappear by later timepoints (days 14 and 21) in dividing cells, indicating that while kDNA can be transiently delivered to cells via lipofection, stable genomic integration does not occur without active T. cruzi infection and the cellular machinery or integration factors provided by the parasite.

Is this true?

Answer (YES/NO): YES